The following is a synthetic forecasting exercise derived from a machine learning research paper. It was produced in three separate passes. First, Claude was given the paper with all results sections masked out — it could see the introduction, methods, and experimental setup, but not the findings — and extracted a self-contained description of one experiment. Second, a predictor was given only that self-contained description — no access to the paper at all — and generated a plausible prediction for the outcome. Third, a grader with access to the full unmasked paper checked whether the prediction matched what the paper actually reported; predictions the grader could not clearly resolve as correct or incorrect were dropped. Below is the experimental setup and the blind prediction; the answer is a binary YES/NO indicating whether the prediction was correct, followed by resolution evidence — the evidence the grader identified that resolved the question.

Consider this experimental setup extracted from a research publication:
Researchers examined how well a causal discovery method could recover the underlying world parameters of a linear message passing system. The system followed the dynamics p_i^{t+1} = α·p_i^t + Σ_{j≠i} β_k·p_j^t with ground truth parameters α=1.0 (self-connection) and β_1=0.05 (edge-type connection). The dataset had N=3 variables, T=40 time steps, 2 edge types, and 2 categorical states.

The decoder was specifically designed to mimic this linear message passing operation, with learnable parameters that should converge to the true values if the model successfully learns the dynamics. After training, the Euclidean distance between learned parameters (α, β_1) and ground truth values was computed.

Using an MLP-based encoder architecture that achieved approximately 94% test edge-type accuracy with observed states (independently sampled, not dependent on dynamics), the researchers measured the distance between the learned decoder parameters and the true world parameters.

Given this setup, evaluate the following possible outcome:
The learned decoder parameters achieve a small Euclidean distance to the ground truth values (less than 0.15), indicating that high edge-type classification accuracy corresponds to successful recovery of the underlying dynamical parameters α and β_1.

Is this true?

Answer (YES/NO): YES